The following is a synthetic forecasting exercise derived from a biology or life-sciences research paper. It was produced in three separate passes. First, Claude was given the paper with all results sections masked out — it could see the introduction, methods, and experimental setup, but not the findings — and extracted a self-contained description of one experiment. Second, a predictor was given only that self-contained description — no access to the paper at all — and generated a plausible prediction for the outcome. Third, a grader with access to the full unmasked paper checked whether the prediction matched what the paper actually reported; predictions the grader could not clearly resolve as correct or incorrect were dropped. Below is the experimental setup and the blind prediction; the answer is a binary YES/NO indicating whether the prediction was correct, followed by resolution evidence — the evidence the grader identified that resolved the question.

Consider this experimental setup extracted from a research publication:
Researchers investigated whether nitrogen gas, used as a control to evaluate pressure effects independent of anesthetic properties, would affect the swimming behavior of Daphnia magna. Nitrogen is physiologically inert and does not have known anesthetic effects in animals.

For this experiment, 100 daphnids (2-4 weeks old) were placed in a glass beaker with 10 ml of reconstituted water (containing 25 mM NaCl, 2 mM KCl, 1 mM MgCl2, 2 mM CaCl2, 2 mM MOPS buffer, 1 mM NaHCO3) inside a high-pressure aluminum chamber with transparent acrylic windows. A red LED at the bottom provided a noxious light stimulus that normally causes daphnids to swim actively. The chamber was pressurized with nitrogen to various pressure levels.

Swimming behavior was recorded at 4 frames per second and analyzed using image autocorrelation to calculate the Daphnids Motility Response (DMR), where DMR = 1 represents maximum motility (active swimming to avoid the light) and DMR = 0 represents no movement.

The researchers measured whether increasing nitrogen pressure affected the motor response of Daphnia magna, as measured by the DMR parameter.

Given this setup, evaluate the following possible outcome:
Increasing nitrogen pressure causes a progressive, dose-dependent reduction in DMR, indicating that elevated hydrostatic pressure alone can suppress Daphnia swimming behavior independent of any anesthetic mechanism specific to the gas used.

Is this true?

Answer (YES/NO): NO